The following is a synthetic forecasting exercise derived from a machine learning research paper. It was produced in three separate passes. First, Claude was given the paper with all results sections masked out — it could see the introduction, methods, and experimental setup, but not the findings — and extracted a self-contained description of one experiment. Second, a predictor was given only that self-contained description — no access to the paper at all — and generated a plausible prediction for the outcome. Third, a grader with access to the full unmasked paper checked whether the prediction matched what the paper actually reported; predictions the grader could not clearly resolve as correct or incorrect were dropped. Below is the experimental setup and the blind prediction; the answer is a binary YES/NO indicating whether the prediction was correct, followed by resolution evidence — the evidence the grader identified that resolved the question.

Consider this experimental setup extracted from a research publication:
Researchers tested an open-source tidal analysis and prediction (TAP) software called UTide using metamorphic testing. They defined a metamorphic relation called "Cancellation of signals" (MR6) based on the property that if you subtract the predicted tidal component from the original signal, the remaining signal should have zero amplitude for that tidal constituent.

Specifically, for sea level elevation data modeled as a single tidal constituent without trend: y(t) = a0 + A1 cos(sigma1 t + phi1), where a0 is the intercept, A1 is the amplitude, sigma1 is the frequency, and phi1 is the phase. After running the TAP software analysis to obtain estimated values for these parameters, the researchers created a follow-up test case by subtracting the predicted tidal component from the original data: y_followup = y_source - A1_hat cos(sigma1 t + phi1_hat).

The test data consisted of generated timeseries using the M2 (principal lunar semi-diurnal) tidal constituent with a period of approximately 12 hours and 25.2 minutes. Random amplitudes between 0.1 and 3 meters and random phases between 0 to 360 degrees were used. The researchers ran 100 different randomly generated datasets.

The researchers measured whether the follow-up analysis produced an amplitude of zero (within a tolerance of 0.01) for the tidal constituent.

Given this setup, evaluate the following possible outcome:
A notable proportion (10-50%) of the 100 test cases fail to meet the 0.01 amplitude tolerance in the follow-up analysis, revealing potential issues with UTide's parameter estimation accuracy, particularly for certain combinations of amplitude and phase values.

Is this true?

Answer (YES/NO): NO